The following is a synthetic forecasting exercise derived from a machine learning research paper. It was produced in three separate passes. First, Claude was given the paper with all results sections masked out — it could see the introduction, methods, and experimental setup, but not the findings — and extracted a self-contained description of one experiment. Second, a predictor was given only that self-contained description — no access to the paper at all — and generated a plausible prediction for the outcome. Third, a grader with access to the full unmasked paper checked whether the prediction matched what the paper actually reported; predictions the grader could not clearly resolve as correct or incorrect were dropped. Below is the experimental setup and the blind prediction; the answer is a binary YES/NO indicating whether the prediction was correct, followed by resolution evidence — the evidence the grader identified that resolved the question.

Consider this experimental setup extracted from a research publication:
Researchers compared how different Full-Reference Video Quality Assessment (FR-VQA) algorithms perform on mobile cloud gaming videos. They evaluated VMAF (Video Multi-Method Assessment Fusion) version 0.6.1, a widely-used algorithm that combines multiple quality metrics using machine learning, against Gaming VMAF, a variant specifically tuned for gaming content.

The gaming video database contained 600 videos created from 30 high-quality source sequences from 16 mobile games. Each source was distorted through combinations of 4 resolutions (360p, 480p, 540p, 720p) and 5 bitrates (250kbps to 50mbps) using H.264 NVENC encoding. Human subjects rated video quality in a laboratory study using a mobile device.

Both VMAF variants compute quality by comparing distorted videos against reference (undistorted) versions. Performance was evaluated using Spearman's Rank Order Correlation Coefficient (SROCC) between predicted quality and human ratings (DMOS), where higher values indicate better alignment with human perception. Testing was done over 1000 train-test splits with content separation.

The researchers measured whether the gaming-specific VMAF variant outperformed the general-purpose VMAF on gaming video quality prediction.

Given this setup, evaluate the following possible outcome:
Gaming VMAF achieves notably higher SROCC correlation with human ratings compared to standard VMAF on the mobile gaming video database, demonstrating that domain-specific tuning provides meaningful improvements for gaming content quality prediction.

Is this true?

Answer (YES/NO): NO